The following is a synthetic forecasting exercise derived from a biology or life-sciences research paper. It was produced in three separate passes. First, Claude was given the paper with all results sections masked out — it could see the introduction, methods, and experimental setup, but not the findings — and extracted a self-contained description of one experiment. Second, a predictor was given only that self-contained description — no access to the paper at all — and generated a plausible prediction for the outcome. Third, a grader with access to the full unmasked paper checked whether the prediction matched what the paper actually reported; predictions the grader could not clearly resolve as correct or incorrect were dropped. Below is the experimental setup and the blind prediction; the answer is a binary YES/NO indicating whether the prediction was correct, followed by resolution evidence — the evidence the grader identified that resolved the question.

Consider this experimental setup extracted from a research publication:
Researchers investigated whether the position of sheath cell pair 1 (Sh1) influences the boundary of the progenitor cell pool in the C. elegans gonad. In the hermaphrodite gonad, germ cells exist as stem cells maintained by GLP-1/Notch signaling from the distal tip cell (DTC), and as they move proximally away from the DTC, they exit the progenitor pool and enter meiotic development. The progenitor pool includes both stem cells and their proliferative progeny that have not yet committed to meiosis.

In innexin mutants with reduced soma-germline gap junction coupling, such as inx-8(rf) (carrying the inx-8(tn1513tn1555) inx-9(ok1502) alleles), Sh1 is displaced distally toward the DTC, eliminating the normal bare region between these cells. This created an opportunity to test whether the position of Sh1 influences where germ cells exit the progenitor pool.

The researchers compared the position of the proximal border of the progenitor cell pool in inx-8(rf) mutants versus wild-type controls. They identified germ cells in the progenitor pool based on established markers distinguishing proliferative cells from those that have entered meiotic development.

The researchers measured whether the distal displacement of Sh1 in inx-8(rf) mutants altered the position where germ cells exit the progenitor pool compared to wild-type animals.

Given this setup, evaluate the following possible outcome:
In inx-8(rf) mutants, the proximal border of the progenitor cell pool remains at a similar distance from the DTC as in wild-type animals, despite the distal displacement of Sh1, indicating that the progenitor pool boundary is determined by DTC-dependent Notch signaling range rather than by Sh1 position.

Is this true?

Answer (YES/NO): YES